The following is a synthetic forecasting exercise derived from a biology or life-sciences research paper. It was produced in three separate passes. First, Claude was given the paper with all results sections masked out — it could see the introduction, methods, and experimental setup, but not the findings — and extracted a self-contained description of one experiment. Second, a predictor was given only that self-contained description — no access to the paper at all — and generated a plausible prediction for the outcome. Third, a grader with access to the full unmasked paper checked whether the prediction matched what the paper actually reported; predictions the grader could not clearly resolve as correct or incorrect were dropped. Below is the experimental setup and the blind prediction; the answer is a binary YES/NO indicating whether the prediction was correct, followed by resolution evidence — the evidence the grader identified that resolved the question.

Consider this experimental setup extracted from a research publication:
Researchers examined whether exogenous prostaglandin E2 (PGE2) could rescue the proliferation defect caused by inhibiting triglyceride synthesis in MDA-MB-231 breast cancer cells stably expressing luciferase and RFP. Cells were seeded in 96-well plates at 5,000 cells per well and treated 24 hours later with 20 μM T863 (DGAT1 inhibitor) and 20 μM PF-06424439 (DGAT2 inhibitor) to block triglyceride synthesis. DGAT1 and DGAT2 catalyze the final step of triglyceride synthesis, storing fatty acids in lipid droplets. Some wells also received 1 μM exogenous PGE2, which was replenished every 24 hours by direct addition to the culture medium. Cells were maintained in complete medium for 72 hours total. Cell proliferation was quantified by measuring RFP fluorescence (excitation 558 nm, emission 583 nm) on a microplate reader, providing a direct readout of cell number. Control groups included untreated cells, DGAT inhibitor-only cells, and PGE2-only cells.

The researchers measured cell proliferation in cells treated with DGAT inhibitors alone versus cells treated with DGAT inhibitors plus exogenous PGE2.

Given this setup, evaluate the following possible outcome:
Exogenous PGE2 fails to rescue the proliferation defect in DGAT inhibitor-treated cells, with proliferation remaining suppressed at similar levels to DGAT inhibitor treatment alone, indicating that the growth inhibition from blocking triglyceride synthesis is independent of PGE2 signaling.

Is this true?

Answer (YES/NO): NO